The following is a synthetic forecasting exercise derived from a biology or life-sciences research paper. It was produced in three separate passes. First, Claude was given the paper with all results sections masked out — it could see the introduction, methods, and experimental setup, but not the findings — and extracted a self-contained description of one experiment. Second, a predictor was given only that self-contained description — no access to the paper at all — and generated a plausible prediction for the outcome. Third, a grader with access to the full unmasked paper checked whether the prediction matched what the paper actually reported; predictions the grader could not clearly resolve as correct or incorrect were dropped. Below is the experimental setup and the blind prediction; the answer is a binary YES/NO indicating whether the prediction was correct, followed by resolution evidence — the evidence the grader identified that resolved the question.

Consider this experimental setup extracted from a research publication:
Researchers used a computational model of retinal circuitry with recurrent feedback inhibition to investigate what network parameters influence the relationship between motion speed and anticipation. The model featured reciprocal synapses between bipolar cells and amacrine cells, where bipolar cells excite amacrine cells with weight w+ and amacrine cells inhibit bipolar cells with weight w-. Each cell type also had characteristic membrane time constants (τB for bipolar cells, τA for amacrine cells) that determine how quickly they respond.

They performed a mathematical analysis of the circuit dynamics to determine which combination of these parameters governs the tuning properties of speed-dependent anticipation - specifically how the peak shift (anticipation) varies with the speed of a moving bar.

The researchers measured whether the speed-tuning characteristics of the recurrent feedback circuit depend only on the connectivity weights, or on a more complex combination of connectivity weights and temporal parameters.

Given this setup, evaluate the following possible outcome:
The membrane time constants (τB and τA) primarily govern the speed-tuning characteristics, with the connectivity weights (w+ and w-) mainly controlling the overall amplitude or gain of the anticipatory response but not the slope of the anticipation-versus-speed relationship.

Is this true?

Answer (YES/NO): NO